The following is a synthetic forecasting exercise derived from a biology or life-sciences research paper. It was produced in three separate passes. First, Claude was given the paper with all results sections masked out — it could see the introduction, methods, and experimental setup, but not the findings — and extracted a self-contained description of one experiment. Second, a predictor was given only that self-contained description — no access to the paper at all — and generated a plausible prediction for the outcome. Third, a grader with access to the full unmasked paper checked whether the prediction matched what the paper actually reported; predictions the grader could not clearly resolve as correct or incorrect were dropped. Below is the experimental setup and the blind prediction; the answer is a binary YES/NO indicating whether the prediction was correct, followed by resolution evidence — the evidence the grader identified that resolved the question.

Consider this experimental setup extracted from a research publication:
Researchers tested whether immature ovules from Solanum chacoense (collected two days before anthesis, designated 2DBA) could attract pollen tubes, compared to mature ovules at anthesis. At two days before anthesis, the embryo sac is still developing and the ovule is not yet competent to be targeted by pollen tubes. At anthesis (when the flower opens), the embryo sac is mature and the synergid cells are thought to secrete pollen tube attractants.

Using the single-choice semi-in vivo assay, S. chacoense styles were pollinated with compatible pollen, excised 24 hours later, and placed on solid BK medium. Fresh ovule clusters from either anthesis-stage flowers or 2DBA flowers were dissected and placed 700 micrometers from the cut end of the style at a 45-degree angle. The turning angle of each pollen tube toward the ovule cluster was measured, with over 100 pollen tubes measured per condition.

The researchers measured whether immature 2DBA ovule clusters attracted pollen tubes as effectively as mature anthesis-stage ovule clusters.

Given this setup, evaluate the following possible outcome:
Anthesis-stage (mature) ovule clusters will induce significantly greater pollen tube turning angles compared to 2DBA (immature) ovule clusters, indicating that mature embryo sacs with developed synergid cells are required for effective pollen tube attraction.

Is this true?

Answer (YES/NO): YES